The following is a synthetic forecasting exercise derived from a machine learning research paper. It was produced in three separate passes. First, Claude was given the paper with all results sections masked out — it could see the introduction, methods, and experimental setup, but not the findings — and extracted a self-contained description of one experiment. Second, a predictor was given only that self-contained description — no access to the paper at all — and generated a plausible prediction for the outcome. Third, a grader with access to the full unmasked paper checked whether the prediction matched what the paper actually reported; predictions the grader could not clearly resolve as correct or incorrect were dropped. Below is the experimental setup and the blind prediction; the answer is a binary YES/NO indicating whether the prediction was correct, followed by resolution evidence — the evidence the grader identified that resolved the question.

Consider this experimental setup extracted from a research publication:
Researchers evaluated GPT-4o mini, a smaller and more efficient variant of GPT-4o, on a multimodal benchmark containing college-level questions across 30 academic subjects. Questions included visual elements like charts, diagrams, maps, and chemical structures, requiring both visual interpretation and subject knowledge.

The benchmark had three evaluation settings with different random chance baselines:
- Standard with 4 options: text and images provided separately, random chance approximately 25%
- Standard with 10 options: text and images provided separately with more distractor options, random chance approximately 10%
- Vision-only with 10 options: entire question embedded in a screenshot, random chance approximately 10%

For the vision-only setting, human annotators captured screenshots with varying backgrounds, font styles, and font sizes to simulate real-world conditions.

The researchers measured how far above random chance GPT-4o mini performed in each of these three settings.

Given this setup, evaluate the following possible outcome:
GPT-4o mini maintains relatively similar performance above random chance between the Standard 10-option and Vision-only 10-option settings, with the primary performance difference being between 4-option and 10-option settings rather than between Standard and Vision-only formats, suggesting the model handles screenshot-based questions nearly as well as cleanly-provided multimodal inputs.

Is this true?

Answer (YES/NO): NO